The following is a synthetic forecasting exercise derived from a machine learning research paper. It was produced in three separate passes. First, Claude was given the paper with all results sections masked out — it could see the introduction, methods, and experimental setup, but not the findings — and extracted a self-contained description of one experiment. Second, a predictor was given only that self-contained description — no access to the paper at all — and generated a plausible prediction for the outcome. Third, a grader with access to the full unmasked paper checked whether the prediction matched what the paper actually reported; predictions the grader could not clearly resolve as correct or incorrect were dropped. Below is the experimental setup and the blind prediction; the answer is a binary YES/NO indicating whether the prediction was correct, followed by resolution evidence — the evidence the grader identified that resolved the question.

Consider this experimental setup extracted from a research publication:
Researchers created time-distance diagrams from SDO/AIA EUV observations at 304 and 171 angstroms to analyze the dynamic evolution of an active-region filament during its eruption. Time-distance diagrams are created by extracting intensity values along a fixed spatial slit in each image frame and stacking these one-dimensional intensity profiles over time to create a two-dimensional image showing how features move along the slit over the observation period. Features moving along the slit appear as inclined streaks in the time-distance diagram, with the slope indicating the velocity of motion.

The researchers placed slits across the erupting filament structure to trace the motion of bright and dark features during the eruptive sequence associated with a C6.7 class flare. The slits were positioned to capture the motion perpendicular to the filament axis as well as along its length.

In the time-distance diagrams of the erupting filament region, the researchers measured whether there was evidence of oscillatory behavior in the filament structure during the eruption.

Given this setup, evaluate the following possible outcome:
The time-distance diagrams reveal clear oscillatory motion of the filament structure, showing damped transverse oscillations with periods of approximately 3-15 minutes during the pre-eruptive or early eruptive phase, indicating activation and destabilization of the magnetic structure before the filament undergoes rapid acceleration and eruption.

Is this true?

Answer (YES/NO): NO